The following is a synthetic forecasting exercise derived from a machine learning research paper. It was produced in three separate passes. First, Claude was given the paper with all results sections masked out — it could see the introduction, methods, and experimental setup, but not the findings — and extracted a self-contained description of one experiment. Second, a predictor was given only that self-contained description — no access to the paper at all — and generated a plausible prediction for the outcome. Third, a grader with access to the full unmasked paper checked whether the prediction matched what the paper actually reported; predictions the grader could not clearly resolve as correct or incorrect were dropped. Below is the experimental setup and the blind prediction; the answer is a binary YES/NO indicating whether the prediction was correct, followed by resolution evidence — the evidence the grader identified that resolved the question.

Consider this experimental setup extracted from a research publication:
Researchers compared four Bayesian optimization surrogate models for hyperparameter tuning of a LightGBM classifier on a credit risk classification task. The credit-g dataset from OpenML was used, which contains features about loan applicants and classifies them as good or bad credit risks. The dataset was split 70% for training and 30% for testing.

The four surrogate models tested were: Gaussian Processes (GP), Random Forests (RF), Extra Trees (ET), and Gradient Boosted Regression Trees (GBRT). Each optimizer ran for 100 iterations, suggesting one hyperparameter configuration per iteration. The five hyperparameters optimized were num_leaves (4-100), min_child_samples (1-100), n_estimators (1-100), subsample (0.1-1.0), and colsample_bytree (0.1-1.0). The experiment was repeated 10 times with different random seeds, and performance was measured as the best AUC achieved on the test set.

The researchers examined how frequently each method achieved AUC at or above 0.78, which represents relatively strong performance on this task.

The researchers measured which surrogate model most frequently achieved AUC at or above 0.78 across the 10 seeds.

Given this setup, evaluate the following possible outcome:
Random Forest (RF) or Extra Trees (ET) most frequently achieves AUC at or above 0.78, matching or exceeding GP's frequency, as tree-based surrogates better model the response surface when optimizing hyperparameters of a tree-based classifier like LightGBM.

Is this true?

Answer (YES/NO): NO